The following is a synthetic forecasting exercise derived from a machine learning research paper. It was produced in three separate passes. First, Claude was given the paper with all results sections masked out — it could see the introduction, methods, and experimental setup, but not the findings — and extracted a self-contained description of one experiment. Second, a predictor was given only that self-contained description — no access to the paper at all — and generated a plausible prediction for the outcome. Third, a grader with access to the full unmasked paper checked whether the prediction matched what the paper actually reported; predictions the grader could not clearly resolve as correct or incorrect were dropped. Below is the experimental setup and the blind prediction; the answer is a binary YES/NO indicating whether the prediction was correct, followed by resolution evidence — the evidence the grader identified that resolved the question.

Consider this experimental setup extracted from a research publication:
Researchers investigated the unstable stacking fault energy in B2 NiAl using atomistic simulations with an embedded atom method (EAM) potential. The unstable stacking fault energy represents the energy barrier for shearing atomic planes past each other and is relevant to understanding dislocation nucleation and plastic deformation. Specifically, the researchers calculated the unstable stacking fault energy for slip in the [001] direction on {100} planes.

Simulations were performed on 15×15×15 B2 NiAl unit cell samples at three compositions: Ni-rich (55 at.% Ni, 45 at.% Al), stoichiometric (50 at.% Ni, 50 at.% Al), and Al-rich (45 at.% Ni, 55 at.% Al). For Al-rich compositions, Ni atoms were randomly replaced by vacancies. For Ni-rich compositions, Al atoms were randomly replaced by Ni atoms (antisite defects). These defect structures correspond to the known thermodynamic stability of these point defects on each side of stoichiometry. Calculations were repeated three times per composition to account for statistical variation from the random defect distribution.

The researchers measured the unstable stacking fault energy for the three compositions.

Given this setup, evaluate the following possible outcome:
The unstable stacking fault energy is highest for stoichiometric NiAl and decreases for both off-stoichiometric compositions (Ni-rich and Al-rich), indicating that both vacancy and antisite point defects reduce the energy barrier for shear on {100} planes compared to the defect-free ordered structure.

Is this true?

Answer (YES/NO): NO